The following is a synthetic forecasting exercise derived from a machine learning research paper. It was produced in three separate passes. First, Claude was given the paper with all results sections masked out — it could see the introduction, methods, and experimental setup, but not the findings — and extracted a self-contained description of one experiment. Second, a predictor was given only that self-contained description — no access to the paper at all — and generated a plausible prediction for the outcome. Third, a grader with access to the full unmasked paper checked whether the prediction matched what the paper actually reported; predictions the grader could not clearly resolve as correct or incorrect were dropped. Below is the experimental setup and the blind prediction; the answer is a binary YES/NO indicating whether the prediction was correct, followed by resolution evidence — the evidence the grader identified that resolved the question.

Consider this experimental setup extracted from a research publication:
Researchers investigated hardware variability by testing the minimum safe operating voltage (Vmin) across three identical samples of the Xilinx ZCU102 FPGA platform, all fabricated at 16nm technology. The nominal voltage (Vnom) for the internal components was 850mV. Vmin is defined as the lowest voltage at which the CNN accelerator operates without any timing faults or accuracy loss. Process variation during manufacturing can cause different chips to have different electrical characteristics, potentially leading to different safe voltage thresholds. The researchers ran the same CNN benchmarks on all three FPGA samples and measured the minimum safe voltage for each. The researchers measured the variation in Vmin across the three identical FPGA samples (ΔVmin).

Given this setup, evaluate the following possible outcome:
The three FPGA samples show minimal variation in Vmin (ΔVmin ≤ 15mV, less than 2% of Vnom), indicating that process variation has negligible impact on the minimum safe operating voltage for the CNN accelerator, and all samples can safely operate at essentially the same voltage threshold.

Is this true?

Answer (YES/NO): NO